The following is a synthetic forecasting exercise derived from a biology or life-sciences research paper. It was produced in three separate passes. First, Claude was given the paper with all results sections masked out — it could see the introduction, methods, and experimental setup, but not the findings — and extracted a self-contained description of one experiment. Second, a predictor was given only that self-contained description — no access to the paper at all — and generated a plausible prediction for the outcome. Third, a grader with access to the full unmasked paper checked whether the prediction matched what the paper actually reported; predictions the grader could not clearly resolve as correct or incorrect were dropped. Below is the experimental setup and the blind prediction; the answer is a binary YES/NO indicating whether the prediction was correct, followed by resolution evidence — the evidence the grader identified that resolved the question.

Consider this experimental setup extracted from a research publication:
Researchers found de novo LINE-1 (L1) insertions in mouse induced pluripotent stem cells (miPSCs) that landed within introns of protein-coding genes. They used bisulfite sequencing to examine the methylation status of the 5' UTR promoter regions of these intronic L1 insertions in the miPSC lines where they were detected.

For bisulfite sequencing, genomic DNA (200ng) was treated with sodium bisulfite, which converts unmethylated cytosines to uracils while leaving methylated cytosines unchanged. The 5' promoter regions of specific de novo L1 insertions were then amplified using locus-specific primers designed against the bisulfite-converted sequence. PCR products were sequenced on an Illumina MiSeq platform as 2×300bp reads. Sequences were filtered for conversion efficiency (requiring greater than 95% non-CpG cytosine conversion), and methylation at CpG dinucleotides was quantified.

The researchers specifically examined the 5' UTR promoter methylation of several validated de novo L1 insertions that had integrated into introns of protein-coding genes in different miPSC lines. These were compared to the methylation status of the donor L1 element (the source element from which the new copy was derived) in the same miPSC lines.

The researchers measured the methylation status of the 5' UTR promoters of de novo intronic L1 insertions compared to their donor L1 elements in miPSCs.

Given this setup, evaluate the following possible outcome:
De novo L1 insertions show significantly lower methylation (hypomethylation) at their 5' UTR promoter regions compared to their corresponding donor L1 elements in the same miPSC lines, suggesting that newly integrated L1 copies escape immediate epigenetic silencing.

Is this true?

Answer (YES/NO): NO